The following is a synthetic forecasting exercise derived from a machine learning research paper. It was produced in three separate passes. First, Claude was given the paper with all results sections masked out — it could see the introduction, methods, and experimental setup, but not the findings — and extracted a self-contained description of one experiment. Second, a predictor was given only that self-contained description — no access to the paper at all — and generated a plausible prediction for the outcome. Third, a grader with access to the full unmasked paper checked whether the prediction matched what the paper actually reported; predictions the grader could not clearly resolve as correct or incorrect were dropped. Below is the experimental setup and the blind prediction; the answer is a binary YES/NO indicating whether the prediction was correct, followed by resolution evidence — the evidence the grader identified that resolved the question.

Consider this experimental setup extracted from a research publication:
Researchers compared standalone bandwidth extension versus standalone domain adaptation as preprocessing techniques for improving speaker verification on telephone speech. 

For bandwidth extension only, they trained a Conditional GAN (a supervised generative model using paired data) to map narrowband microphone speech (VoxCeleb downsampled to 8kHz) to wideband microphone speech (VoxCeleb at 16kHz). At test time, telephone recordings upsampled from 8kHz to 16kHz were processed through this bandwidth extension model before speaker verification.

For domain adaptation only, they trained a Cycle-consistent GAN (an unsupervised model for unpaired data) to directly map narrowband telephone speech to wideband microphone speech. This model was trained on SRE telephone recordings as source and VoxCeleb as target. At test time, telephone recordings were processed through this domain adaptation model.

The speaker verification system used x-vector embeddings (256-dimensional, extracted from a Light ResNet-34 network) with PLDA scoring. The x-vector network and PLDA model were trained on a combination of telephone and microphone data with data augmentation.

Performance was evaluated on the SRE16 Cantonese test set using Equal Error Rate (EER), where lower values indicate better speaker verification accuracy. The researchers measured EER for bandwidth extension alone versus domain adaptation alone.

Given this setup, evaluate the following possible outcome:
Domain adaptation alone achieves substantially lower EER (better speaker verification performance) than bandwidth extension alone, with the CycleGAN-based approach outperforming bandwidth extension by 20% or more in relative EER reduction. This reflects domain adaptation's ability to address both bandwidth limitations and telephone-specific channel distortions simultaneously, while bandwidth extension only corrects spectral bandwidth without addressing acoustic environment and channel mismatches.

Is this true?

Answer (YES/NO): NO